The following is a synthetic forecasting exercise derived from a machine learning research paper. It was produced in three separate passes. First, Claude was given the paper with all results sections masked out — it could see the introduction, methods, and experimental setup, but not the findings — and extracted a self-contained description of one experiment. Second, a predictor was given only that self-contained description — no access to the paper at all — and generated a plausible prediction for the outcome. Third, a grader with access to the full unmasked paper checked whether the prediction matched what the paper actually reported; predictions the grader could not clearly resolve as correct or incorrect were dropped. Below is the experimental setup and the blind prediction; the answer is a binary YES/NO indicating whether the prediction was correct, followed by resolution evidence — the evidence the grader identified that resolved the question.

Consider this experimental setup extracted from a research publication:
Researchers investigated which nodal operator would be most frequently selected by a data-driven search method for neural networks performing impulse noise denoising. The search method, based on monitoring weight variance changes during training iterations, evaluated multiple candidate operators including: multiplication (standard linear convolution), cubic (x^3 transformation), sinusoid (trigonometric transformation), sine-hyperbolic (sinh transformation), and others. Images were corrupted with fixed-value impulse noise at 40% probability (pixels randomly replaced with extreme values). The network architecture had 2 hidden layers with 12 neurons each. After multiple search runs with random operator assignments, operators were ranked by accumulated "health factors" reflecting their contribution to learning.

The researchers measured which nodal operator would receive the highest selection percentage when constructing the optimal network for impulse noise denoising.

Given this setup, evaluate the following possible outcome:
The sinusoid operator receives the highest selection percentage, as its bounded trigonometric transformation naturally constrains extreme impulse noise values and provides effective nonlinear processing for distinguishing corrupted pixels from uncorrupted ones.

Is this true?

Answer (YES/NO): NO